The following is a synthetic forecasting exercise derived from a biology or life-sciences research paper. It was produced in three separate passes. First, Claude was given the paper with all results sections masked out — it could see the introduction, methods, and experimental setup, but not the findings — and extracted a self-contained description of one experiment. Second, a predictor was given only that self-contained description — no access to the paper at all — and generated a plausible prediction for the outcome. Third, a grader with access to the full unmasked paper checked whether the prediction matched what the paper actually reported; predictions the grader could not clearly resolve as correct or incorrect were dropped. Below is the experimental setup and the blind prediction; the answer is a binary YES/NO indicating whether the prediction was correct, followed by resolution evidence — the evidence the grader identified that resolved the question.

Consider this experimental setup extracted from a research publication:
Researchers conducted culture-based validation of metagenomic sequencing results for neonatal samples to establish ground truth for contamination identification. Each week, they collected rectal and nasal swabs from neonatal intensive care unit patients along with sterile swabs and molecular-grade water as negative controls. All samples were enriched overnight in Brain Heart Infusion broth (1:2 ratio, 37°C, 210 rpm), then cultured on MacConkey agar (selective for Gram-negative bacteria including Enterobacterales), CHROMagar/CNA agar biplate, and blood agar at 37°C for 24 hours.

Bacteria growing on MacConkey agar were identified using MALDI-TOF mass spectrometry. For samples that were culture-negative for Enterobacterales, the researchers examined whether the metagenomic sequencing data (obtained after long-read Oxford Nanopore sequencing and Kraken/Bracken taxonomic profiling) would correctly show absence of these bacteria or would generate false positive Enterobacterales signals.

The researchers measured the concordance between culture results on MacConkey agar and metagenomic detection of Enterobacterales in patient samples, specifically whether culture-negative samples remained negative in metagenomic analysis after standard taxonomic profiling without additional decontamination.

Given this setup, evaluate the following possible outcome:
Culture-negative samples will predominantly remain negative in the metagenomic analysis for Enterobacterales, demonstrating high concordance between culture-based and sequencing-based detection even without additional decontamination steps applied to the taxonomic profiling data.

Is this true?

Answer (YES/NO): NO